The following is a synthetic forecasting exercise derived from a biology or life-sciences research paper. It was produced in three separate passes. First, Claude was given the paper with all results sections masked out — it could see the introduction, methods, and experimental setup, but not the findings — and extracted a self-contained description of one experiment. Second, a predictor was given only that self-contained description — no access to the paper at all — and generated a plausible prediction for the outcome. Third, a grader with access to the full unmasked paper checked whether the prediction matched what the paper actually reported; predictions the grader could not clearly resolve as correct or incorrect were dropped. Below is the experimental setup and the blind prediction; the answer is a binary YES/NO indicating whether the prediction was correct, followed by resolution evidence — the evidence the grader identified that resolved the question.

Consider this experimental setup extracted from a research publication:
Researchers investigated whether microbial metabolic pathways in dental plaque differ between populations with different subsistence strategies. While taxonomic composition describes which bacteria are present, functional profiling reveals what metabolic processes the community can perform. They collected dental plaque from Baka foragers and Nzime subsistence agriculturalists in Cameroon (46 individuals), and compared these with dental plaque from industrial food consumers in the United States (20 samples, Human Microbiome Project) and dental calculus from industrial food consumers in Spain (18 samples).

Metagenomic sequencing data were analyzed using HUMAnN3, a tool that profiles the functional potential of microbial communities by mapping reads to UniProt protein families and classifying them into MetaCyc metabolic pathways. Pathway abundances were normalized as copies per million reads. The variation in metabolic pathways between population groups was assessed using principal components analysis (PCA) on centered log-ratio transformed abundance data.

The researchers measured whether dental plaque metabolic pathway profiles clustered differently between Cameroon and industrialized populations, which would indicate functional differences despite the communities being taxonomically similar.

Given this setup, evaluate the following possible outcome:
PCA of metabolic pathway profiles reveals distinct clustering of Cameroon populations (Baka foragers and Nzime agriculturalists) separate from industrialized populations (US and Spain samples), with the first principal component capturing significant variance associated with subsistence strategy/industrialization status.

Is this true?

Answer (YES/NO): NO